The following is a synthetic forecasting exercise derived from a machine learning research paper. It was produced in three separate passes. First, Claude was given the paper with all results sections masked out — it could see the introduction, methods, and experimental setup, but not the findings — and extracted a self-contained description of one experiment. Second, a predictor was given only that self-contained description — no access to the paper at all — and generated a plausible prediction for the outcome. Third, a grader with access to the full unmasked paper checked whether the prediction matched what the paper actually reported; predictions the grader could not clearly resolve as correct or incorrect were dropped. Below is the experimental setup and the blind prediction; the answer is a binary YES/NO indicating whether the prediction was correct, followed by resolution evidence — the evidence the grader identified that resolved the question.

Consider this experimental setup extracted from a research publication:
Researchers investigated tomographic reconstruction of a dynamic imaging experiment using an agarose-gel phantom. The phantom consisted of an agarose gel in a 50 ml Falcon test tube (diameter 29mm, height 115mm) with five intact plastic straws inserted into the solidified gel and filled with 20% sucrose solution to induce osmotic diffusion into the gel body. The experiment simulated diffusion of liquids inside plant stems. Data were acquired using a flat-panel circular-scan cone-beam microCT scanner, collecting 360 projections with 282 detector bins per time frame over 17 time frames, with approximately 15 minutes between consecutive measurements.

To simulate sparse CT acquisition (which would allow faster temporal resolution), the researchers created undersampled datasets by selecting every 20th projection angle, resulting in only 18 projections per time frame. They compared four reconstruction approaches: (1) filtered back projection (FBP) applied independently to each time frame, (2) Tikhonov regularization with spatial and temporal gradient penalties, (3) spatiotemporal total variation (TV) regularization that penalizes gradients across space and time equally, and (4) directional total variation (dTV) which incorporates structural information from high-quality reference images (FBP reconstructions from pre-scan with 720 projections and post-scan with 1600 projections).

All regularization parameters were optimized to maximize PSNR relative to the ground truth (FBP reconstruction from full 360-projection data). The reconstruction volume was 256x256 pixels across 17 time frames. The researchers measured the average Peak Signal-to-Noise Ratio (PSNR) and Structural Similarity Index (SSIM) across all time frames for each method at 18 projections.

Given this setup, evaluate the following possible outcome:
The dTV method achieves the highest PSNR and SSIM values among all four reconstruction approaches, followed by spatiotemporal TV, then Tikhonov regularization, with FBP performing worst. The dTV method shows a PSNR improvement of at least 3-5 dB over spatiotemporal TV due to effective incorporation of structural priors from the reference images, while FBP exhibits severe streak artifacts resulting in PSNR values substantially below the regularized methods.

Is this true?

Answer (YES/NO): YES